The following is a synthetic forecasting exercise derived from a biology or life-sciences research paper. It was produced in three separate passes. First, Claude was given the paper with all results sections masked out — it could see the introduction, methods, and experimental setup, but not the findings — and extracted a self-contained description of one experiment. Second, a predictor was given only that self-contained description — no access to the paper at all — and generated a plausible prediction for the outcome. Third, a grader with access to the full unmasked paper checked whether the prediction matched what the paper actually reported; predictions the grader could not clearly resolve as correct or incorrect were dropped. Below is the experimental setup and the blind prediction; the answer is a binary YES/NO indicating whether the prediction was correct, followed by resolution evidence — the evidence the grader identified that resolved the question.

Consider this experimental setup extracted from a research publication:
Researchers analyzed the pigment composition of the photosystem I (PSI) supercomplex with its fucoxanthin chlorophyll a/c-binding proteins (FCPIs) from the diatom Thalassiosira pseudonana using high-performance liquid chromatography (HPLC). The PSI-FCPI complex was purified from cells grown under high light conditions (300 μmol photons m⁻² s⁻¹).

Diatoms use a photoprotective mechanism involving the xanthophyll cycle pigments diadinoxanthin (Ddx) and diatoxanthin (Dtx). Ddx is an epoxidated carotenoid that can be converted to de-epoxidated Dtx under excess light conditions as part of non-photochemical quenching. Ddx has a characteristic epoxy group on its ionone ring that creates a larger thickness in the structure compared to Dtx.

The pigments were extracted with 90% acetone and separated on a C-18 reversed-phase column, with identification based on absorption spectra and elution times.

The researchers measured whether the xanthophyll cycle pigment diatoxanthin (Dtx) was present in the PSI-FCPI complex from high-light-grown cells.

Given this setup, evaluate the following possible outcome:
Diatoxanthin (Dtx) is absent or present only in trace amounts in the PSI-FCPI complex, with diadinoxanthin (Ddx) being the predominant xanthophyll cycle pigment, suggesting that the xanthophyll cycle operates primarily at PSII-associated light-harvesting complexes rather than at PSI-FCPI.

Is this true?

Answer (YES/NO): NO